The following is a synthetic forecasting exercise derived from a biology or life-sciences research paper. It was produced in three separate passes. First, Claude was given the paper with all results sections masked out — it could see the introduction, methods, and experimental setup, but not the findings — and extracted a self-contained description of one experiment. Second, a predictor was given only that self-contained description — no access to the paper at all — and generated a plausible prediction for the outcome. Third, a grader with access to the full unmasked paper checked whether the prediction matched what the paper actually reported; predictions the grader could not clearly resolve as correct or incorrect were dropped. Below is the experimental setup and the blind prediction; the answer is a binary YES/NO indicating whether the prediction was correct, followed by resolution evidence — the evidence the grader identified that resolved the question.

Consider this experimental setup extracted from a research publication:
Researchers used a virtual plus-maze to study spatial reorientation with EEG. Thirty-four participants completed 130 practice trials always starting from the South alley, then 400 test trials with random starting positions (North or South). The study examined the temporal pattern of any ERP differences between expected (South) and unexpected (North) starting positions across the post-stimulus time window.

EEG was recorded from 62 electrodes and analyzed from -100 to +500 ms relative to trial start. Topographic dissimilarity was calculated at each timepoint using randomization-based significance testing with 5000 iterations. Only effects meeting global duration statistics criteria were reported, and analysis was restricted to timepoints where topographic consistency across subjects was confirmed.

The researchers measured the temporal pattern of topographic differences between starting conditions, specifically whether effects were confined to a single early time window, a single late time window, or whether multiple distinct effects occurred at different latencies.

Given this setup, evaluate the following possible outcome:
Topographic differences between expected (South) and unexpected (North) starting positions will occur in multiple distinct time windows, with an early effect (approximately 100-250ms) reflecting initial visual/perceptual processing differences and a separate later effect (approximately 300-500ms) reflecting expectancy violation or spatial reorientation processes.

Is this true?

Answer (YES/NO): NO